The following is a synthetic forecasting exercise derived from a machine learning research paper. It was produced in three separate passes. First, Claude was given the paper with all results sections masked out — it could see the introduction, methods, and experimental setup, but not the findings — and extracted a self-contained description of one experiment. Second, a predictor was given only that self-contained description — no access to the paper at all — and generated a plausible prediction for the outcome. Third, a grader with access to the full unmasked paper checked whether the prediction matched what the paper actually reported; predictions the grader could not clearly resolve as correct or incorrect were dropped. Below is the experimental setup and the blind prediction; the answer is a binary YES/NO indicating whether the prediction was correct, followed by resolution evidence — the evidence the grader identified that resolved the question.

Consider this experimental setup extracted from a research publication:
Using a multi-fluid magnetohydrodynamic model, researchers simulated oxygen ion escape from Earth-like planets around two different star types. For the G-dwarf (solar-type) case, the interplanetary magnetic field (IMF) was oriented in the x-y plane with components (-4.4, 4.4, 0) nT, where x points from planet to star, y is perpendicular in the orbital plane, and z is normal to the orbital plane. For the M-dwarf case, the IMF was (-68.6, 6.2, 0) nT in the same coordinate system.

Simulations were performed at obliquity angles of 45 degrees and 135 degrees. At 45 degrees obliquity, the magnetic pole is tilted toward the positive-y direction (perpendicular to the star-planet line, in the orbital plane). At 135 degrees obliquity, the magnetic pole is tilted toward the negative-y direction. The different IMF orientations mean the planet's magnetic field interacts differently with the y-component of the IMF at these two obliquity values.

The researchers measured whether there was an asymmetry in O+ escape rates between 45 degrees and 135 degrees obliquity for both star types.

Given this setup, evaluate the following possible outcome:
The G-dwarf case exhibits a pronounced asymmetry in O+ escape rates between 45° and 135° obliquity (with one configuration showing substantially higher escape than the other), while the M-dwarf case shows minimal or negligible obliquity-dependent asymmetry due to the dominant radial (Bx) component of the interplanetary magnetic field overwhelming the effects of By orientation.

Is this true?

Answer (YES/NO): NO